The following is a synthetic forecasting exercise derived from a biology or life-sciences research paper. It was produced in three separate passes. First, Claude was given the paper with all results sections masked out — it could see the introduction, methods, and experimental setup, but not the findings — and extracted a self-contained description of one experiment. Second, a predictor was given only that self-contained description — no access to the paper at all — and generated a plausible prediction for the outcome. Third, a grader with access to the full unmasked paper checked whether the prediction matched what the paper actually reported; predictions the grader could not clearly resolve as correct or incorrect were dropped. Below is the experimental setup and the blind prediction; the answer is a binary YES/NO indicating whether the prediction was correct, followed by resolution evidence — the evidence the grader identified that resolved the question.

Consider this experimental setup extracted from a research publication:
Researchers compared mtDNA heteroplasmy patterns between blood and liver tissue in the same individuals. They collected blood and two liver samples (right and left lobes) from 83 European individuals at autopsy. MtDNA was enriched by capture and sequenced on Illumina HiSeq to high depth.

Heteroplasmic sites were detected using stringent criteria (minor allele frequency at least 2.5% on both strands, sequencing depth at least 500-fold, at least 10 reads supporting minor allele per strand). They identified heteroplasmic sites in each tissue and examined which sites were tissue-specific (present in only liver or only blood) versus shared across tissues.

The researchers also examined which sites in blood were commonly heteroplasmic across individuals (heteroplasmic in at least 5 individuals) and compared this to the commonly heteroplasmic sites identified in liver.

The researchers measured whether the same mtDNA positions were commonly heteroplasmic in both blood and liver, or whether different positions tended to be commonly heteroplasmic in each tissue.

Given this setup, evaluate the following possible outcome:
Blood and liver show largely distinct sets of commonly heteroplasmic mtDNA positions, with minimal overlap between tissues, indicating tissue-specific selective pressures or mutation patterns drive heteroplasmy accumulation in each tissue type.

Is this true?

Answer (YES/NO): YES